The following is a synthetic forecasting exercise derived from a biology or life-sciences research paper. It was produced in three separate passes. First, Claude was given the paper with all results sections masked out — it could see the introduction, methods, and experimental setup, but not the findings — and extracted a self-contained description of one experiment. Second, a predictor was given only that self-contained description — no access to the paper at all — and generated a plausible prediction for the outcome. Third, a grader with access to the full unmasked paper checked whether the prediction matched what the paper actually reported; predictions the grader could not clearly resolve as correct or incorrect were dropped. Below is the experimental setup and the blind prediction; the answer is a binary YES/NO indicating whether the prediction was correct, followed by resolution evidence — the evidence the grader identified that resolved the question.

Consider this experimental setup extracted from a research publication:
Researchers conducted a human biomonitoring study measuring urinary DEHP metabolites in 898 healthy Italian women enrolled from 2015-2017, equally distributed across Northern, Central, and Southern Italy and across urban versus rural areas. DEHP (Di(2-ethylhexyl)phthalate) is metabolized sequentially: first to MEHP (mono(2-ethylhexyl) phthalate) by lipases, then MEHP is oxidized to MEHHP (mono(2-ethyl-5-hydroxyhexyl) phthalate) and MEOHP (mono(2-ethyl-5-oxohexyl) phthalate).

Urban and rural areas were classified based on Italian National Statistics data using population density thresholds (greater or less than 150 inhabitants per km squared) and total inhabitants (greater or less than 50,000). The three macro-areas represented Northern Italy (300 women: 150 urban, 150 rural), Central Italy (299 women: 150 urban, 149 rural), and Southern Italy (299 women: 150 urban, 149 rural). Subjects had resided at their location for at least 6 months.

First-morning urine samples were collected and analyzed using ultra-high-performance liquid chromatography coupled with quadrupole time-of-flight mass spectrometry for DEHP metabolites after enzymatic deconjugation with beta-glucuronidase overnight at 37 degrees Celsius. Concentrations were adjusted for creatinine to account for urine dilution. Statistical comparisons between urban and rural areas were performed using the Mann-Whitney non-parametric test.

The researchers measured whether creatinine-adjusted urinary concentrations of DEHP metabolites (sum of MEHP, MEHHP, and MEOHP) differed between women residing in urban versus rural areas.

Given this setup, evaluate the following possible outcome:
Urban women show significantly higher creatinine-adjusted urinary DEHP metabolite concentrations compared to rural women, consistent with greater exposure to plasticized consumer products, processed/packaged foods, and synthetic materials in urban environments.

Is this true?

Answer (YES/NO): NO